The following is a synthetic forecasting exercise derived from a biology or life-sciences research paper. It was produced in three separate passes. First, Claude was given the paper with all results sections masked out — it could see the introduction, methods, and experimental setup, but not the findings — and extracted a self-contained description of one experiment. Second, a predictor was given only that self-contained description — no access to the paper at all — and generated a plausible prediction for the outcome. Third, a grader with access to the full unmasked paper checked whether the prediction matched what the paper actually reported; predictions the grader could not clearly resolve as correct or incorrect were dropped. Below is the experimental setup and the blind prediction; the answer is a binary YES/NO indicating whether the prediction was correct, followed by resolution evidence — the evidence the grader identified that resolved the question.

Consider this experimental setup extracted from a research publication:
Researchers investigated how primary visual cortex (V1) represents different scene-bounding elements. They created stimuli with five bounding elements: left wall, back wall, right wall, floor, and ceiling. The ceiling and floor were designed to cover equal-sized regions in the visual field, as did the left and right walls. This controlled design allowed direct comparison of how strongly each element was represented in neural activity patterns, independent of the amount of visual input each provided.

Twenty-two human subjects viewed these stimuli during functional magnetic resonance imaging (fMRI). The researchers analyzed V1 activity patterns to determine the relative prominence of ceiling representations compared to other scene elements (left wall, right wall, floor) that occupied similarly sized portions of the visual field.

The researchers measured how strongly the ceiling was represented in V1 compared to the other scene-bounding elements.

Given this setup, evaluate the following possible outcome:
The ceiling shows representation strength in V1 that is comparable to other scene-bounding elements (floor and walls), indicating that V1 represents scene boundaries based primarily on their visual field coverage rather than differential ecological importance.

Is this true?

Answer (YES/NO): NO